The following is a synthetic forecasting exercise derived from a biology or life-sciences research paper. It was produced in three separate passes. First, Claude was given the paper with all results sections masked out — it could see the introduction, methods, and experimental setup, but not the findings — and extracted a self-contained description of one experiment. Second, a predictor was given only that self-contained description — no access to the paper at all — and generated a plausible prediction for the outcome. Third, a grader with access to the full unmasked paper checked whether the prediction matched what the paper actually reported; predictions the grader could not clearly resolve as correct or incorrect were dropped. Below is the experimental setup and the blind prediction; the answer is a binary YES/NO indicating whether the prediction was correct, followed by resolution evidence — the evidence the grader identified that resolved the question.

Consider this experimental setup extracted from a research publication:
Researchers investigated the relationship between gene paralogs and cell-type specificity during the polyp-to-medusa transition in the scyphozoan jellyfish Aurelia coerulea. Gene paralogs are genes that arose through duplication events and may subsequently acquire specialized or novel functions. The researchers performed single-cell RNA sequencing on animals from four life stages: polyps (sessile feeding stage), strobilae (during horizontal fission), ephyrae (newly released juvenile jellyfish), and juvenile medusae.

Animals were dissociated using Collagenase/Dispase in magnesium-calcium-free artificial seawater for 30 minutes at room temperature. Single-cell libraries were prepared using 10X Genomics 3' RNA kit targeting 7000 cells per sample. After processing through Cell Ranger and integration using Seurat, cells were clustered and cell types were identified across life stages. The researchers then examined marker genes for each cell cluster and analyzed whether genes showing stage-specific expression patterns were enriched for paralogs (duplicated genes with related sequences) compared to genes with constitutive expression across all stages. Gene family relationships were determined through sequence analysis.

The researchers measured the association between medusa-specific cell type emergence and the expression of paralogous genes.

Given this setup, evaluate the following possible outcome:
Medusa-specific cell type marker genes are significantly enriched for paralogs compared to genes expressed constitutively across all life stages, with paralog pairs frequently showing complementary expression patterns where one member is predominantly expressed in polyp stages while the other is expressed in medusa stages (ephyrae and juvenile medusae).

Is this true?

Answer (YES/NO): NO